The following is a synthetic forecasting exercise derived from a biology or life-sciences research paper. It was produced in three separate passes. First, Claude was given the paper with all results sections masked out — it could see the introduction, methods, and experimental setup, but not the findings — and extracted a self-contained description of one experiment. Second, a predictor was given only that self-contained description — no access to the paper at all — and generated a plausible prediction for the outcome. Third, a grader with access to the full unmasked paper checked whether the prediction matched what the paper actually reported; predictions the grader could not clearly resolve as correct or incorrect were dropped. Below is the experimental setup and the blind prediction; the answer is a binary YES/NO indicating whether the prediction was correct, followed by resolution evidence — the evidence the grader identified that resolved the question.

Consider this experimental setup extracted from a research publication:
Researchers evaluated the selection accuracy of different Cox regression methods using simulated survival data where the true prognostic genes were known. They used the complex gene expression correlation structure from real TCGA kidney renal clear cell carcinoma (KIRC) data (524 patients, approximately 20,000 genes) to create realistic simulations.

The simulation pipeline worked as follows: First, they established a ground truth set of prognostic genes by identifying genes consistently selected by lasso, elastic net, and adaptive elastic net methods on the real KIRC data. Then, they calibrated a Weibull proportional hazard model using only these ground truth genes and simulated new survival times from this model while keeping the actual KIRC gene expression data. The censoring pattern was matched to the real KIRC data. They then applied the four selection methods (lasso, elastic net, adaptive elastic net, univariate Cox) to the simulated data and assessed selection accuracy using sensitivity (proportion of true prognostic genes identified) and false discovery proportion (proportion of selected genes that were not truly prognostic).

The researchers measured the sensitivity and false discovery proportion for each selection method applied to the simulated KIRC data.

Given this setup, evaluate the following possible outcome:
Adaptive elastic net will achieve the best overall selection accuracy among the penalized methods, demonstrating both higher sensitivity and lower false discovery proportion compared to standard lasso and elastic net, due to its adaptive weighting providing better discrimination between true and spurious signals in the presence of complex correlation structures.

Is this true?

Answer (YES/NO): NO